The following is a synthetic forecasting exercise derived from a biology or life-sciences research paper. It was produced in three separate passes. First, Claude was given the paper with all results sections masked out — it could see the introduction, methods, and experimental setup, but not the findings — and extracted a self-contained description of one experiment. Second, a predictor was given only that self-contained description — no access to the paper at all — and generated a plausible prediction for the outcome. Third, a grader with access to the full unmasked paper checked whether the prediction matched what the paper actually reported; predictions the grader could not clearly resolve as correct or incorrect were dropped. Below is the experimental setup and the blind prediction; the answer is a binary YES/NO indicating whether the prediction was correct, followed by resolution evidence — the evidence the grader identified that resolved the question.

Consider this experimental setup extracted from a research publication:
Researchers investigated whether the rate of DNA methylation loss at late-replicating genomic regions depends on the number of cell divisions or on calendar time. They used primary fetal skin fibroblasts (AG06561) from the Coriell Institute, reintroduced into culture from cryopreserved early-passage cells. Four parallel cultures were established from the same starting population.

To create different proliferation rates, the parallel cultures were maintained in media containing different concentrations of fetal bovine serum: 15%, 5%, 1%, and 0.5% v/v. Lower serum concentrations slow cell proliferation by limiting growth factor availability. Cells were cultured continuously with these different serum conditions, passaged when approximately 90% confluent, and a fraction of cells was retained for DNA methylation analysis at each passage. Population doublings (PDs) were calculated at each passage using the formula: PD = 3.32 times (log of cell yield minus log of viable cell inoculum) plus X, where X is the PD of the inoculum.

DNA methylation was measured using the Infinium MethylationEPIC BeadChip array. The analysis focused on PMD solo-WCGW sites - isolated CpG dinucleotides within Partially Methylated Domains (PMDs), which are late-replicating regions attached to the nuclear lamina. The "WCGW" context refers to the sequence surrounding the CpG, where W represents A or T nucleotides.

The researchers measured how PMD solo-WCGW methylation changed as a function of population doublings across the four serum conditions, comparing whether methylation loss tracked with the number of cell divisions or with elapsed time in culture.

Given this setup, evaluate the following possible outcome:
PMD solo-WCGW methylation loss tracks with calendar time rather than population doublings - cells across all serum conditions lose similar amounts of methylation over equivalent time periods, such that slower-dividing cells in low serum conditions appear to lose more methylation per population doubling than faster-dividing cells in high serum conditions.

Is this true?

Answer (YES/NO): NO